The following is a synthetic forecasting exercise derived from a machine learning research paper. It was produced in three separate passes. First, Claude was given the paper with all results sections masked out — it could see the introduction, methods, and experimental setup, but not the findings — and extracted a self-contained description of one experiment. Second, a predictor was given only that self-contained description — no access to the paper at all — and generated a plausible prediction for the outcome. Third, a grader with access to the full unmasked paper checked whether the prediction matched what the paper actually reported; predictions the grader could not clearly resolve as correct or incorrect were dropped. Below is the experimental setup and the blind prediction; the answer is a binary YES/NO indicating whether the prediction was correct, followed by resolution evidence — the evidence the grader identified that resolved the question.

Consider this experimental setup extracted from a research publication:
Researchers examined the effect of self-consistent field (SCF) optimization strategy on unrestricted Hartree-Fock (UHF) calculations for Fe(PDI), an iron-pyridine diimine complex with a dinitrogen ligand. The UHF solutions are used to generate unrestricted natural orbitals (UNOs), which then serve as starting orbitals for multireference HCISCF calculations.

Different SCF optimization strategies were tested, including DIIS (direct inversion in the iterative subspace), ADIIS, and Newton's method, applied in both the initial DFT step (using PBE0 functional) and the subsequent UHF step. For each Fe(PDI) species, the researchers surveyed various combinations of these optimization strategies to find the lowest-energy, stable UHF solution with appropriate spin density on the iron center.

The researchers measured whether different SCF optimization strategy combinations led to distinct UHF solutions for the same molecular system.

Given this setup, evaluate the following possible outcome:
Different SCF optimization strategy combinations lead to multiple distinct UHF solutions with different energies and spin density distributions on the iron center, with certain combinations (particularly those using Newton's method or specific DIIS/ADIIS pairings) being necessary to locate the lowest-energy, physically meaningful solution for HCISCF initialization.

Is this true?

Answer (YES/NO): YES